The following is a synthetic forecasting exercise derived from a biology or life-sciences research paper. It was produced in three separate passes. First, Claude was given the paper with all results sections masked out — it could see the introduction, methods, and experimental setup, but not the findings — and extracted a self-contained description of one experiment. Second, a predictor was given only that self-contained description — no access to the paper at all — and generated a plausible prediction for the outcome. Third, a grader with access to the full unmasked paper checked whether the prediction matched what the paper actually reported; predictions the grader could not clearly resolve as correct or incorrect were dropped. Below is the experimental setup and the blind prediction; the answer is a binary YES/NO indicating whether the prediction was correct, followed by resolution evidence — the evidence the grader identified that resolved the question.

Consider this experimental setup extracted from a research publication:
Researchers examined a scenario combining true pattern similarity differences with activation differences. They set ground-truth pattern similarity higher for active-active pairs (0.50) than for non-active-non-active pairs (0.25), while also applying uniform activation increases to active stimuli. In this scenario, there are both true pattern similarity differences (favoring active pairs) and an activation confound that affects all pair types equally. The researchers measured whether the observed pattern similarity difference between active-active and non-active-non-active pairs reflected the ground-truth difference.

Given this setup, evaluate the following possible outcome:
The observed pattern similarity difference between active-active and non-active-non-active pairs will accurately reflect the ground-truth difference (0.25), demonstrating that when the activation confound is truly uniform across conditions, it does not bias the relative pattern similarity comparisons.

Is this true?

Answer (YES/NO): YES